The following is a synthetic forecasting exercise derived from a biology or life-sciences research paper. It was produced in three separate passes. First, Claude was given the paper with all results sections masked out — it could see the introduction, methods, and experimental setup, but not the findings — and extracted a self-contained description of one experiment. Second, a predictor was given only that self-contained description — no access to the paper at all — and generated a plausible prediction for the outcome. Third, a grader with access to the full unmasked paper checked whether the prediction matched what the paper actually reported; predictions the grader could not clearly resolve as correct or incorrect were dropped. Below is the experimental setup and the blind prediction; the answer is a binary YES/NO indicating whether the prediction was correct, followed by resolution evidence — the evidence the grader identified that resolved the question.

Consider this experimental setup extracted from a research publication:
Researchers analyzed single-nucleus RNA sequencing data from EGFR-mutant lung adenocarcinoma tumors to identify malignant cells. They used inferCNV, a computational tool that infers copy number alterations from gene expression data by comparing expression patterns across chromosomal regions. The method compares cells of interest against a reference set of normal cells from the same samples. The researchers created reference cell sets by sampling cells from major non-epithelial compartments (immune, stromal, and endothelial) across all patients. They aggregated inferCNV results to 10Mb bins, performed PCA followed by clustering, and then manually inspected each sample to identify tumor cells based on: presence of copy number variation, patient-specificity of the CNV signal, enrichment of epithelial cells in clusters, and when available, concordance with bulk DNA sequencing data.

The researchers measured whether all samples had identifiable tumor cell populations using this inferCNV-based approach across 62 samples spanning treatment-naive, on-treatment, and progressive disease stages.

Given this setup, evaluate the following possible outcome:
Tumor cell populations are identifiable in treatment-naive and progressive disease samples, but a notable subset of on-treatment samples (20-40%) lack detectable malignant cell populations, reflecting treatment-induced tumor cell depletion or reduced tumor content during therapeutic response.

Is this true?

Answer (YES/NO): NO